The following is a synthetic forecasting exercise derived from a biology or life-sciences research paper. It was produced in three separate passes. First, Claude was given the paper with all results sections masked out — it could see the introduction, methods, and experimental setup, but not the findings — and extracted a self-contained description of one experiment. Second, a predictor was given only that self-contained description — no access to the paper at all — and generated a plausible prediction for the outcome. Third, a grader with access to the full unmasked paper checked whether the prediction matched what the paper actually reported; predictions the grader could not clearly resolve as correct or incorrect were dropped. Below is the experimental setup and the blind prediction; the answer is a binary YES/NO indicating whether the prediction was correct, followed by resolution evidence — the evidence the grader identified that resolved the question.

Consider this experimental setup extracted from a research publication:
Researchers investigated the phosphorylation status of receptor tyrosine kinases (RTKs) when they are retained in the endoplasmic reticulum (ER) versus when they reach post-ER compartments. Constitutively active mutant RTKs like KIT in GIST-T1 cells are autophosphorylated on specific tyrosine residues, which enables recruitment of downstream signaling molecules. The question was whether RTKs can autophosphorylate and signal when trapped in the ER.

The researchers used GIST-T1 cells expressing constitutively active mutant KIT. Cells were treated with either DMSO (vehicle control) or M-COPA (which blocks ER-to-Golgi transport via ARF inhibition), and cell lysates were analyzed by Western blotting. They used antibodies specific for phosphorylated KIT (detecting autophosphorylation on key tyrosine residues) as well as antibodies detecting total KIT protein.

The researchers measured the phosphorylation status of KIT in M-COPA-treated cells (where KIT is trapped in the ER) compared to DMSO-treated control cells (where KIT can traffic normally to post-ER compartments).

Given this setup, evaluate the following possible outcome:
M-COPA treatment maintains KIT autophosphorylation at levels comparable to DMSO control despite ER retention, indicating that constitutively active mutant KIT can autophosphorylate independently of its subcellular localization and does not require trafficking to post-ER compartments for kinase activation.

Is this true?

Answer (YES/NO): NO